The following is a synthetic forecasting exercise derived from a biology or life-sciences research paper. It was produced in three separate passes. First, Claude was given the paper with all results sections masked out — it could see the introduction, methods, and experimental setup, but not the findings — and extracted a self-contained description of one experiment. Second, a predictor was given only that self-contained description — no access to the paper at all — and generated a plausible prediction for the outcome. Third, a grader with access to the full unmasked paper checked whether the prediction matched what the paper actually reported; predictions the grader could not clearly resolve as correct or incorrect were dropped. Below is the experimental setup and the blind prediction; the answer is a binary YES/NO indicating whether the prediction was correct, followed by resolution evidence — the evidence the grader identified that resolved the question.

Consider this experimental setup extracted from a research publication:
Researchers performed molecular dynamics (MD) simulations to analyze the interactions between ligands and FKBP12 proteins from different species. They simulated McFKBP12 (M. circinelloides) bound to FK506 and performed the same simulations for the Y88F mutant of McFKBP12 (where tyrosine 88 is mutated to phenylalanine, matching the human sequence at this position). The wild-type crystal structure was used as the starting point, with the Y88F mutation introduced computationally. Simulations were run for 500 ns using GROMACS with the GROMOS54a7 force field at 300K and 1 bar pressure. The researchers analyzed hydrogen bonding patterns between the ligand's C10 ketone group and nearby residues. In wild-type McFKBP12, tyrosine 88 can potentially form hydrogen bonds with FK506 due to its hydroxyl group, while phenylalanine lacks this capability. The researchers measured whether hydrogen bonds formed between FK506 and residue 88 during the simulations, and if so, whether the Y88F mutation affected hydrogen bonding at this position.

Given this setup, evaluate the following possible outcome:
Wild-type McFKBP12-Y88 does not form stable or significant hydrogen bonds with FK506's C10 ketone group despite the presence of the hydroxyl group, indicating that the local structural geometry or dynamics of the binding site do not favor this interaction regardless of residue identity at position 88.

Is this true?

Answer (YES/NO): YES